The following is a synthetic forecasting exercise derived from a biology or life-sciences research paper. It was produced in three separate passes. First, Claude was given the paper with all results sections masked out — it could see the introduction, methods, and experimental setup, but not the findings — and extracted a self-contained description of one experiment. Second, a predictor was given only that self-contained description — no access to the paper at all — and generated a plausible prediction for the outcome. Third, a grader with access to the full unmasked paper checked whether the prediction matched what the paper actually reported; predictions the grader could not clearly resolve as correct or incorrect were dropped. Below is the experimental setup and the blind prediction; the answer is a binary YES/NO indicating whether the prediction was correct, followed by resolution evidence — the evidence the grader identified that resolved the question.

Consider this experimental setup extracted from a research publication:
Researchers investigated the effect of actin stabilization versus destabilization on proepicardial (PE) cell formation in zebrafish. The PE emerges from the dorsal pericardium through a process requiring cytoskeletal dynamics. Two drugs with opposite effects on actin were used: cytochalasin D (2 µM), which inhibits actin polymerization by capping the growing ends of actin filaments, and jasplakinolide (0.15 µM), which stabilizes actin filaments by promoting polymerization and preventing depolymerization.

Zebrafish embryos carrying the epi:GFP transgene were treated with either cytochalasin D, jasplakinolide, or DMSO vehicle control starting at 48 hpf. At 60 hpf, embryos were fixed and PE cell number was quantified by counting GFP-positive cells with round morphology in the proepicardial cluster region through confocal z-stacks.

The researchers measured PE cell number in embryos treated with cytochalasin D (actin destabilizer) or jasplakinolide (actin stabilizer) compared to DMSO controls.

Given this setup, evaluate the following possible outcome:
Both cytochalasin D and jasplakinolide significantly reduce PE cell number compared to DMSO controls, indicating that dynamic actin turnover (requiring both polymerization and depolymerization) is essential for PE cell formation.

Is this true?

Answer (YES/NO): NO